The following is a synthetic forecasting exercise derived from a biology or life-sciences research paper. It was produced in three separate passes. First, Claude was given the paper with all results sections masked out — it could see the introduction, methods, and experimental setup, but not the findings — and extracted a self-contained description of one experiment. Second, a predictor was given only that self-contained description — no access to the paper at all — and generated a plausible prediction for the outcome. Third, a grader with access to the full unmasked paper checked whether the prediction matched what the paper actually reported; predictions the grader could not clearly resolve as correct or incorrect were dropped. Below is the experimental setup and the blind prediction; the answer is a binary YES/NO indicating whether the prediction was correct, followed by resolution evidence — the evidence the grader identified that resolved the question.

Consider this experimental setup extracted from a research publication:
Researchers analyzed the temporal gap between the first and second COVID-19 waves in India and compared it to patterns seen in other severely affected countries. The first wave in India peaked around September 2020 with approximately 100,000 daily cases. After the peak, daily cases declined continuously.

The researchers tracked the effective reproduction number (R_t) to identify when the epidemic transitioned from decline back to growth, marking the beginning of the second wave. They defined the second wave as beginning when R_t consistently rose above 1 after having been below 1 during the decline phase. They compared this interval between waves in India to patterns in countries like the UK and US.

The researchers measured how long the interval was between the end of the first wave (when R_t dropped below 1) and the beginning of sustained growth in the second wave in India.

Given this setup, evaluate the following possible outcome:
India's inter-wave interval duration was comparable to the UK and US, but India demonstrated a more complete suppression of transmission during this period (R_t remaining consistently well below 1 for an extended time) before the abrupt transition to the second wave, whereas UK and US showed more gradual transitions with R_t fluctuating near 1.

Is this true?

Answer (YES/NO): NO